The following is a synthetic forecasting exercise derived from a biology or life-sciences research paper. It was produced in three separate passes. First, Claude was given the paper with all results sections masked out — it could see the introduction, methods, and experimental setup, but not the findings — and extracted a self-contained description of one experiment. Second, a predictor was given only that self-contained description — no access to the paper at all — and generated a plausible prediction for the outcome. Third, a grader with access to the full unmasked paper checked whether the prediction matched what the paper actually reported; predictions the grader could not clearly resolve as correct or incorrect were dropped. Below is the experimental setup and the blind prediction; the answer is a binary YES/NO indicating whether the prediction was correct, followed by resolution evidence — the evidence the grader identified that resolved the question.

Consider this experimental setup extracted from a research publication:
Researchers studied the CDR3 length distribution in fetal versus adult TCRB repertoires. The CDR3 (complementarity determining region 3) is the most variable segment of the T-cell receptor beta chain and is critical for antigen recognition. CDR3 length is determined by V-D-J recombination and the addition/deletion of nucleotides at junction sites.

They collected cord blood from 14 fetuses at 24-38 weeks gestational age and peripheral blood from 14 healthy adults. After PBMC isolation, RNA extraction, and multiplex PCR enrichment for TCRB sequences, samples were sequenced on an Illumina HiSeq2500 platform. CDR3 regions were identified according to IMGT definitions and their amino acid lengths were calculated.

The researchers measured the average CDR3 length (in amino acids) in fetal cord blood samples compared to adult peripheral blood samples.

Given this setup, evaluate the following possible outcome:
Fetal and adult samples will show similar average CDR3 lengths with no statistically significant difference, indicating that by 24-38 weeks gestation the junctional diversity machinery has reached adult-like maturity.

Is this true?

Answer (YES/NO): NO